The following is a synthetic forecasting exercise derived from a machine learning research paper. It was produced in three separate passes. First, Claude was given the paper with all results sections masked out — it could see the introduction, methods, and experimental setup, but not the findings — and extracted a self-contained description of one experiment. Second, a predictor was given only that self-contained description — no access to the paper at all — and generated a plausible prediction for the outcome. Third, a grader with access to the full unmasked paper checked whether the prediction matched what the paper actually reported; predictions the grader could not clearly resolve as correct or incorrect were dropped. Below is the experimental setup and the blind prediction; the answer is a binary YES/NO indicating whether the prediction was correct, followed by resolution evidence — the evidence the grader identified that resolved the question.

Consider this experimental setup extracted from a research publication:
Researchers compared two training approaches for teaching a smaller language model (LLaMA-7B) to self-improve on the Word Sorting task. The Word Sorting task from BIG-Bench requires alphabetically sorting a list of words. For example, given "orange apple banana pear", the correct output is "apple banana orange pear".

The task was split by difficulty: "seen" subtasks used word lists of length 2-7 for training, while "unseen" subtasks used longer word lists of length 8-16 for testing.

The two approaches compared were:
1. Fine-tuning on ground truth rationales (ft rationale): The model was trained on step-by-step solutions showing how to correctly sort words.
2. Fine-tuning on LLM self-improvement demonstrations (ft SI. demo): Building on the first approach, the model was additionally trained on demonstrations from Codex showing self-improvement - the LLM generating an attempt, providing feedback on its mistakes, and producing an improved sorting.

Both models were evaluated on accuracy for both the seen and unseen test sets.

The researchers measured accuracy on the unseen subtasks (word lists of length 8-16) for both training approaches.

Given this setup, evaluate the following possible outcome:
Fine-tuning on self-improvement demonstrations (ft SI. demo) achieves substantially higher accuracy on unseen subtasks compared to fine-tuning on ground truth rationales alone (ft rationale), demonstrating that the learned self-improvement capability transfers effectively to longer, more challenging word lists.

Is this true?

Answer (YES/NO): NO